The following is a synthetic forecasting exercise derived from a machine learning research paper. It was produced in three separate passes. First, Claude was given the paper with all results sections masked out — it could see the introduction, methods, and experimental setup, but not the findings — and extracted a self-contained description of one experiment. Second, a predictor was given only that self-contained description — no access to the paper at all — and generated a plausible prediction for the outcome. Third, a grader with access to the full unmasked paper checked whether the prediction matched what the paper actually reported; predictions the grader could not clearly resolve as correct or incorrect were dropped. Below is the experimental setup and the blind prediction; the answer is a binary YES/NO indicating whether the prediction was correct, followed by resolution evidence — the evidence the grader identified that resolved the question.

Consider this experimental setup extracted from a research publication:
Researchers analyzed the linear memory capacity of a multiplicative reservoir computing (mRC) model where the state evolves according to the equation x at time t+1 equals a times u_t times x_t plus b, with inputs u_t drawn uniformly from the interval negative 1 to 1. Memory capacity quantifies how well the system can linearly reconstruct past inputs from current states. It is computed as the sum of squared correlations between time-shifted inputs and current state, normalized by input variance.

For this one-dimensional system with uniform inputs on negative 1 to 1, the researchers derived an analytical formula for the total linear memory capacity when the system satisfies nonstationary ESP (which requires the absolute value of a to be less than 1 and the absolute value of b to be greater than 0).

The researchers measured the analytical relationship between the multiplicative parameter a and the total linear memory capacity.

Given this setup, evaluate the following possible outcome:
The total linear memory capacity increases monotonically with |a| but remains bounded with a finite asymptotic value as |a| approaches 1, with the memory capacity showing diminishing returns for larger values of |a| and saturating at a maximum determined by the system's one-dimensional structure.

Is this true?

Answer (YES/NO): NO